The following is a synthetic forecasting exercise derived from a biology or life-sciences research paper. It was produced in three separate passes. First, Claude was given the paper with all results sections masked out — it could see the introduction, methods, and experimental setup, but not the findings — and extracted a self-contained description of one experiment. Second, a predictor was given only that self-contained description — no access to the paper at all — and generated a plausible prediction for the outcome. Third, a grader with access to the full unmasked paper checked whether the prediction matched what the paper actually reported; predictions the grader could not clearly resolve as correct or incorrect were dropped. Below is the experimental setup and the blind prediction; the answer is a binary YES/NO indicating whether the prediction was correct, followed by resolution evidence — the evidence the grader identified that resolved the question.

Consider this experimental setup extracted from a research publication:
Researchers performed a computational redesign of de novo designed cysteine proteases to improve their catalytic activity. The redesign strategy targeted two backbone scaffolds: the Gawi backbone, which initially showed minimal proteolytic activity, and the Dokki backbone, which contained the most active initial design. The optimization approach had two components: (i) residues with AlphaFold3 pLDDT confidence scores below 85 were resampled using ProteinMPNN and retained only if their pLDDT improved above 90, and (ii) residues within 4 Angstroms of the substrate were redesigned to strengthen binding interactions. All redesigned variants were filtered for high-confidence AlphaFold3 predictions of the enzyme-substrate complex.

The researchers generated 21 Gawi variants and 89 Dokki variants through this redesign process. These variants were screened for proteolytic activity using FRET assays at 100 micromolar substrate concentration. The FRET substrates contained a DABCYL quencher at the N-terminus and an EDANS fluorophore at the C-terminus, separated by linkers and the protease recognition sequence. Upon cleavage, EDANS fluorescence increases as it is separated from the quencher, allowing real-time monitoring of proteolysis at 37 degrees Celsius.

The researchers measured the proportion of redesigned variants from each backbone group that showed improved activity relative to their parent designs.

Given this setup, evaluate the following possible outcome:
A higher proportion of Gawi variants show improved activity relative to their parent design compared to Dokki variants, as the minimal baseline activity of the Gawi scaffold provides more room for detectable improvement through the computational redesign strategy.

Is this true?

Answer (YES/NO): YES